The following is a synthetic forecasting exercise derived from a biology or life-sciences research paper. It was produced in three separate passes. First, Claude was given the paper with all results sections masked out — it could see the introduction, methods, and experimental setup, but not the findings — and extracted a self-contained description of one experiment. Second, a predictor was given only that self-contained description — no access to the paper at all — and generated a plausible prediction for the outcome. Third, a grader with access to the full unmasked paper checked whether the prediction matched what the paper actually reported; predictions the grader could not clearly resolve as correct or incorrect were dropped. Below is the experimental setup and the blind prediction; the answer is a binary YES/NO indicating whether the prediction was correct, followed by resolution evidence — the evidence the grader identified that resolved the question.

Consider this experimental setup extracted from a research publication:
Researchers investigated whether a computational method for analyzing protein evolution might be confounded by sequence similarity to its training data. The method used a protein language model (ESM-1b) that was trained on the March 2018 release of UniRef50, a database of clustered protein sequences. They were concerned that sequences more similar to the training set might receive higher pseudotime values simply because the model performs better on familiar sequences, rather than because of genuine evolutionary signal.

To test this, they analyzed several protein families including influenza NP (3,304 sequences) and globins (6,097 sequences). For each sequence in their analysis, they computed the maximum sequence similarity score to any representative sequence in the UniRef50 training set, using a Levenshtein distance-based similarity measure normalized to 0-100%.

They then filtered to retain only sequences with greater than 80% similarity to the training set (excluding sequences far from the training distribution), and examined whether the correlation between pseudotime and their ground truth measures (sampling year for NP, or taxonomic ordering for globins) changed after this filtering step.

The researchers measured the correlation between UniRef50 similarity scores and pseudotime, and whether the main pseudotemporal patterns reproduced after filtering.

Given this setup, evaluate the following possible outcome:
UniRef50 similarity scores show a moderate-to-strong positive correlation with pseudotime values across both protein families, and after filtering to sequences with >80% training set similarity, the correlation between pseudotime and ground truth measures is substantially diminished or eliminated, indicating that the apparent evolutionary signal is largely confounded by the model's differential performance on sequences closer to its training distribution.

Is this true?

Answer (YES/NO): NO